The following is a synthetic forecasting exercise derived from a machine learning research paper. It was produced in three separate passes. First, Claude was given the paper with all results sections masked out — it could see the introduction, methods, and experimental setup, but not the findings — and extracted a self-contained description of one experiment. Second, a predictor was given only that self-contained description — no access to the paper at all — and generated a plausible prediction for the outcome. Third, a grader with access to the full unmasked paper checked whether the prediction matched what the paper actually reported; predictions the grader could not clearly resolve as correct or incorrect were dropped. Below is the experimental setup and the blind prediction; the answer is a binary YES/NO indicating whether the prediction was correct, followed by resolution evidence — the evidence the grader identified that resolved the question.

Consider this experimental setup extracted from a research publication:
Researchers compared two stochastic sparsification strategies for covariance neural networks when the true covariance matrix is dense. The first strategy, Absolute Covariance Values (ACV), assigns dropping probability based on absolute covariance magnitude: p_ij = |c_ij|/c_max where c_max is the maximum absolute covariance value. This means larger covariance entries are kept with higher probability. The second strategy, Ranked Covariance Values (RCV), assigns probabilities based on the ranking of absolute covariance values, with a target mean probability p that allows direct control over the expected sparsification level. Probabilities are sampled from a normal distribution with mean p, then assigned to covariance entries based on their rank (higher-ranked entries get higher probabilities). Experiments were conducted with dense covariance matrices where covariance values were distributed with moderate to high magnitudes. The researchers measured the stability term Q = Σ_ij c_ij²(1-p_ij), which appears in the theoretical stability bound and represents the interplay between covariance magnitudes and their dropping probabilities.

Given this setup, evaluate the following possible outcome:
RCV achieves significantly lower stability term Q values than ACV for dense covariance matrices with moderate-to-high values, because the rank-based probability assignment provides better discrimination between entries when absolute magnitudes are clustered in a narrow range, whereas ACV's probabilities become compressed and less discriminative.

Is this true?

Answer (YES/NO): NO